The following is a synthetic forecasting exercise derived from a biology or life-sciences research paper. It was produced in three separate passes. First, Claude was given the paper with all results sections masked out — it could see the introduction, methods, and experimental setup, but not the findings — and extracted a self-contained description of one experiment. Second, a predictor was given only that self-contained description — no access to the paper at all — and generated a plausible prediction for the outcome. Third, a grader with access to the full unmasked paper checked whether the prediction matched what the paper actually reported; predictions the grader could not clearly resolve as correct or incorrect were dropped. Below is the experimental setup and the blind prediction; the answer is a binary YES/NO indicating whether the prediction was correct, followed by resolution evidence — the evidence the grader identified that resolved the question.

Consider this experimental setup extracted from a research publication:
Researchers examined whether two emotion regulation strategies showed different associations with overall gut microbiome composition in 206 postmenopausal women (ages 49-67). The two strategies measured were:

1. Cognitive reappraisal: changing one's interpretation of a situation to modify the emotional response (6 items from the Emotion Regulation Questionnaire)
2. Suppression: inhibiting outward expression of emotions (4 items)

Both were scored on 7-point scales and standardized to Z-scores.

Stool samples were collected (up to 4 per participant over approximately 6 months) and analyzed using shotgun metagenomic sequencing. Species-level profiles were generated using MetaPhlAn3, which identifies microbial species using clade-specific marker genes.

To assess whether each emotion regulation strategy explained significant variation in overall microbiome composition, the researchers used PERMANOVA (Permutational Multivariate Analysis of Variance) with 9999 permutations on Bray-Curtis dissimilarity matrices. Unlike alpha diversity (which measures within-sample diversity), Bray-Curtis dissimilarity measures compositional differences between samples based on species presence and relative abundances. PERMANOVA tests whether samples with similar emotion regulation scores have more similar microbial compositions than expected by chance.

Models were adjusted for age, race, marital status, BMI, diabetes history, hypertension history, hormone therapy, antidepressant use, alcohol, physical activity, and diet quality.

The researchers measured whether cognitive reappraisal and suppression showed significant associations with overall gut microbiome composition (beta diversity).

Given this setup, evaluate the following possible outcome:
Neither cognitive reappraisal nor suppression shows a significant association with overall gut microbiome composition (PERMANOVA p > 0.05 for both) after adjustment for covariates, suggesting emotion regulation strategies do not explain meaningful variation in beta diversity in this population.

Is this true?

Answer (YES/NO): YES